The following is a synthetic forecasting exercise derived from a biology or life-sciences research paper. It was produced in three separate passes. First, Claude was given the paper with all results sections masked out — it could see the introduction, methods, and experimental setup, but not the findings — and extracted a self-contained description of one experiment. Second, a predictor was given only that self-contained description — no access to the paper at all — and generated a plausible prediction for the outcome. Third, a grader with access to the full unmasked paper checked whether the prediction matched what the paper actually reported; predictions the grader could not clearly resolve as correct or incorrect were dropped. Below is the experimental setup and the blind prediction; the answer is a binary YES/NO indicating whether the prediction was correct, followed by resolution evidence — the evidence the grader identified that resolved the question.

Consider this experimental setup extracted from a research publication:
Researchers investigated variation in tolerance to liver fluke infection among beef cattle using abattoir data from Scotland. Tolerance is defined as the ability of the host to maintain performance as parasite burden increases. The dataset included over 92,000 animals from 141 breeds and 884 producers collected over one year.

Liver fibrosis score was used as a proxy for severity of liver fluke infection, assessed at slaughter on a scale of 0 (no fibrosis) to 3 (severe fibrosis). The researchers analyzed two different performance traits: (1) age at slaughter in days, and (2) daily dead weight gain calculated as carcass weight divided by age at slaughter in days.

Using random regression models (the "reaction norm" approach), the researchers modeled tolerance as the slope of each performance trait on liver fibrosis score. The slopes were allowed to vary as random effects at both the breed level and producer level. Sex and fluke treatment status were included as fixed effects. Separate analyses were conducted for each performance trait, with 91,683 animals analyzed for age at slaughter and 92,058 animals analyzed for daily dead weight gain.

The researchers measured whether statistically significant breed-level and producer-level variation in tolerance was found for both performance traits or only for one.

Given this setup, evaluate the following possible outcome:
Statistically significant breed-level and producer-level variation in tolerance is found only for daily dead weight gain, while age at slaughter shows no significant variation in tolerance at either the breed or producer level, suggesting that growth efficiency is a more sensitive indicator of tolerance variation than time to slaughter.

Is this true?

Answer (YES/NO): NO